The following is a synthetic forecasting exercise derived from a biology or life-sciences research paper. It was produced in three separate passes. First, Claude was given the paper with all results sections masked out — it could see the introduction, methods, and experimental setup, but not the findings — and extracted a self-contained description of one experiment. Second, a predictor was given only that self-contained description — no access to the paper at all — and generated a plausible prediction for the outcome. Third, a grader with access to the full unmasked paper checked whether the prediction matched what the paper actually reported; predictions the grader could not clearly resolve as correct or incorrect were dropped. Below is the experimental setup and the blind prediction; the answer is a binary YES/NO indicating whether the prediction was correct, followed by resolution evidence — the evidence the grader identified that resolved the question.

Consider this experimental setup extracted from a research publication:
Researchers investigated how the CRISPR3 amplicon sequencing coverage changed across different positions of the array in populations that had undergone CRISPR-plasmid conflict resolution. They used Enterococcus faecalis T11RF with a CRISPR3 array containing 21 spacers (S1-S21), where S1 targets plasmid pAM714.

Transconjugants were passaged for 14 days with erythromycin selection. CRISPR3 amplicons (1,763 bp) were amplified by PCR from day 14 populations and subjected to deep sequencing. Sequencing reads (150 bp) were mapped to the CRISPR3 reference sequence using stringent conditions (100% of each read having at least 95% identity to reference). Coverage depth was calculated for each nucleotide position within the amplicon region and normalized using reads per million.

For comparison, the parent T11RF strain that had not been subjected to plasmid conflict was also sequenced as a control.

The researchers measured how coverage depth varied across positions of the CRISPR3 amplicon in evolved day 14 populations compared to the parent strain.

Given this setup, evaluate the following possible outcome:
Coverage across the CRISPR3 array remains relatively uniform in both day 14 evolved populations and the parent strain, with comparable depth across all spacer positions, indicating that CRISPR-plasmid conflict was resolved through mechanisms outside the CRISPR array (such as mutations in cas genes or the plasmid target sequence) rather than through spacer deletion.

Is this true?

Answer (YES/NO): NO